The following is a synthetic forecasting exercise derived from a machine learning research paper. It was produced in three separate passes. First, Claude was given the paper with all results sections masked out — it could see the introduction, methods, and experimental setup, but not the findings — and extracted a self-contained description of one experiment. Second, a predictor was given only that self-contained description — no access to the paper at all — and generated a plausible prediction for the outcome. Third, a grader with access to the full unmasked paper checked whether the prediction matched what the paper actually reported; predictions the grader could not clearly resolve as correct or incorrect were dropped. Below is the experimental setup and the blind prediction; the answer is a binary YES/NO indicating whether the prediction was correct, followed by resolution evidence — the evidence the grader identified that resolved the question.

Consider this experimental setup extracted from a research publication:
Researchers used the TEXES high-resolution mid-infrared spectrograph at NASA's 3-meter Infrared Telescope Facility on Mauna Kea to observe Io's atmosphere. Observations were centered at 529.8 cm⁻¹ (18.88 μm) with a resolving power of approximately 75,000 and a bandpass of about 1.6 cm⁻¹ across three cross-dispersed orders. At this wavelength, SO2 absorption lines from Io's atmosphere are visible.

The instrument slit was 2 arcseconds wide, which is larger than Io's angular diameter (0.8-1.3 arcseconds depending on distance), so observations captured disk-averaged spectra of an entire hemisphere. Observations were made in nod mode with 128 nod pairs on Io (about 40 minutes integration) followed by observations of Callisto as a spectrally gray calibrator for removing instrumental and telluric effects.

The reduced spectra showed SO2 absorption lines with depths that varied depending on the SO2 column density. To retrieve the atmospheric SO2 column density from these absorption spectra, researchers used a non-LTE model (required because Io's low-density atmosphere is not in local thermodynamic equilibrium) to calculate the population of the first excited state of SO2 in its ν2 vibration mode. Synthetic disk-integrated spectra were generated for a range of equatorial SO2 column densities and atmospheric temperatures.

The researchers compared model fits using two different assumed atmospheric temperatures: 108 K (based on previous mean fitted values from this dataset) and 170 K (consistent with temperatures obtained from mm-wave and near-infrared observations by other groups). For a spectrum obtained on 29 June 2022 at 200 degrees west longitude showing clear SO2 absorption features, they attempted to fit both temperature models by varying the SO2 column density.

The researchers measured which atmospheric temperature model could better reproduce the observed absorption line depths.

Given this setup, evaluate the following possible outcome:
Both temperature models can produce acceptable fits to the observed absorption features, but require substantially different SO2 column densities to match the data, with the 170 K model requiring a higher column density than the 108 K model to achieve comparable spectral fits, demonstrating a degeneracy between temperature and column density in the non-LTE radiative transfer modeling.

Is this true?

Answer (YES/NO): NO